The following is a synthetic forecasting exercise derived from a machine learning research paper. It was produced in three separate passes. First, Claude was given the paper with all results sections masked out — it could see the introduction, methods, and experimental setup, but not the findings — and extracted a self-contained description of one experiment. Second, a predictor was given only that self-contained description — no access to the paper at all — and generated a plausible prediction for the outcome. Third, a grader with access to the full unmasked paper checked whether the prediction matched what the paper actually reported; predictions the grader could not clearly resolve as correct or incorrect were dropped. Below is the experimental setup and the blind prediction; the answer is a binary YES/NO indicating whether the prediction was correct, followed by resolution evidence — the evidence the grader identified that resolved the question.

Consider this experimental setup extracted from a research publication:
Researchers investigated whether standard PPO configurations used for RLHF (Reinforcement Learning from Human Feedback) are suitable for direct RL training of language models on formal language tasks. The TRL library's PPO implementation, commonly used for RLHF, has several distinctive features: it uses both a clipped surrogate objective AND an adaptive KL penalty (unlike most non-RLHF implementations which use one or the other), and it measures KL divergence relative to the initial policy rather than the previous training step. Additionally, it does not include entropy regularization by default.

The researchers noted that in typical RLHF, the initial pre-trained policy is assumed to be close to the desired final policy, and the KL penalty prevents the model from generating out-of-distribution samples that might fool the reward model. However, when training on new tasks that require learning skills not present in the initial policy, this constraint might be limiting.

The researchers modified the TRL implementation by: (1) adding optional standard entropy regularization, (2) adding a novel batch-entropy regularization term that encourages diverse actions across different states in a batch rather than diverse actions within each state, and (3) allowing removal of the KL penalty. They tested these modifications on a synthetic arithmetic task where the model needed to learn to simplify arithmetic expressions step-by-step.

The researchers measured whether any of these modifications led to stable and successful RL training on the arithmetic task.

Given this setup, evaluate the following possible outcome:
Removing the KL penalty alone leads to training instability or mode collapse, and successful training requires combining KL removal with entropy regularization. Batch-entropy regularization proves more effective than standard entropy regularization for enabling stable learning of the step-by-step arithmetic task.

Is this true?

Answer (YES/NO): NO